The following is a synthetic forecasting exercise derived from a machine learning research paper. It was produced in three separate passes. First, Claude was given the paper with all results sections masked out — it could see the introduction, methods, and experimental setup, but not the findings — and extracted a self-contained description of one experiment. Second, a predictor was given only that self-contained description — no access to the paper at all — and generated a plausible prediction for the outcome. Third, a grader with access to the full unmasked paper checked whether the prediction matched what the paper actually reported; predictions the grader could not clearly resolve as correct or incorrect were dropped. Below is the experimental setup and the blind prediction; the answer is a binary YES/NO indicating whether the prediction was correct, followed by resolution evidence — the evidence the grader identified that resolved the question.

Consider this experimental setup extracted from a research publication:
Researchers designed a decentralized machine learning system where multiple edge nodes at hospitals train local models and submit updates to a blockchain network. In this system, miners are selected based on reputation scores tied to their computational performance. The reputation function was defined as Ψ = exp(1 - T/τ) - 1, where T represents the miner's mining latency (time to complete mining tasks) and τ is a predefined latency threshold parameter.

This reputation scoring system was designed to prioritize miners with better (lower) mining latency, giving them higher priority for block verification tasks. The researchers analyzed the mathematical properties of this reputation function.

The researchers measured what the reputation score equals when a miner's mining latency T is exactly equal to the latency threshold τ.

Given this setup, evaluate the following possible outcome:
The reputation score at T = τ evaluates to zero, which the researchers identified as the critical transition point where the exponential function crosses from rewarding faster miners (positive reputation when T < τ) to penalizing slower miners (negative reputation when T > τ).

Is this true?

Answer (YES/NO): NO